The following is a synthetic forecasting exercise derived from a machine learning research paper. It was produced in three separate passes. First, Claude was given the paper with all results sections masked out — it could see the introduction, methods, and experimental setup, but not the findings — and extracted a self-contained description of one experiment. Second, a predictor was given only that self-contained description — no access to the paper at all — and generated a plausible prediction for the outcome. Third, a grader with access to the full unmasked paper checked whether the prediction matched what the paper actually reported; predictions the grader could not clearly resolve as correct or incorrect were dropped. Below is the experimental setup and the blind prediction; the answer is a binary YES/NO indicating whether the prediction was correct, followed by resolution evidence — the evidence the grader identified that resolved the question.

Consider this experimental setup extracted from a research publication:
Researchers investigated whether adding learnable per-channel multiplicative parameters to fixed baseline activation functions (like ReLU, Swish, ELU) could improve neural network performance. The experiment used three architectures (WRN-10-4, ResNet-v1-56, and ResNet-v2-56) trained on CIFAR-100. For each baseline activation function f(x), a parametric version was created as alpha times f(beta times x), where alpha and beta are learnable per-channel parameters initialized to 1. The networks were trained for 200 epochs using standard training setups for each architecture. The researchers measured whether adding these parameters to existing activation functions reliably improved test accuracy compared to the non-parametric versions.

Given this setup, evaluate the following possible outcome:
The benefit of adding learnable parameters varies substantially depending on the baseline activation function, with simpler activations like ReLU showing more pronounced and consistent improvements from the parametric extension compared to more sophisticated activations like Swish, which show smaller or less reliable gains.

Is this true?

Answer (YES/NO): NO